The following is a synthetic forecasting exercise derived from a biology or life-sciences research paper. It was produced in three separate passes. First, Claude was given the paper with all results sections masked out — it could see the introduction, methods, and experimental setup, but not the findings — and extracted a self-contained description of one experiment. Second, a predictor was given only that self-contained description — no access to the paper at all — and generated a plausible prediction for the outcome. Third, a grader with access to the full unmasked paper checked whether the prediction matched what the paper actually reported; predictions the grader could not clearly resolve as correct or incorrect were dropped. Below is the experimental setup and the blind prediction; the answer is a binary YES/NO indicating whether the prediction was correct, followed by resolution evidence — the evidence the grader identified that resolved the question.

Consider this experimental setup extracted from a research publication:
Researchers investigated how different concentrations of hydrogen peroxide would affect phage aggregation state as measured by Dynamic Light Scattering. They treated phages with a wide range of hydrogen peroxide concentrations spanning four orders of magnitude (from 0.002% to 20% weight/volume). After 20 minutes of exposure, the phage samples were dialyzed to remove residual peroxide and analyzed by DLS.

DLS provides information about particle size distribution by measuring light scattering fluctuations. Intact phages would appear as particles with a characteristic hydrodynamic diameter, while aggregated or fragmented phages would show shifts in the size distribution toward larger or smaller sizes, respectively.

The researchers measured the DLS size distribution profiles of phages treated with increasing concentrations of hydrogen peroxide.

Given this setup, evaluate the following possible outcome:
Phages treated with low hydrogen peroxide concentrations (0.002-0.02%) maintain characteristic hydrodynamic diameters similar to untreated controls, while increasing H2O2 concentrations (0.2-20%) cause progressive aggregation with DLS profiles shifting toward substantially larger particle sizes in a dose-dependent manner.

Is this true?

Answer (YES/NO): YES